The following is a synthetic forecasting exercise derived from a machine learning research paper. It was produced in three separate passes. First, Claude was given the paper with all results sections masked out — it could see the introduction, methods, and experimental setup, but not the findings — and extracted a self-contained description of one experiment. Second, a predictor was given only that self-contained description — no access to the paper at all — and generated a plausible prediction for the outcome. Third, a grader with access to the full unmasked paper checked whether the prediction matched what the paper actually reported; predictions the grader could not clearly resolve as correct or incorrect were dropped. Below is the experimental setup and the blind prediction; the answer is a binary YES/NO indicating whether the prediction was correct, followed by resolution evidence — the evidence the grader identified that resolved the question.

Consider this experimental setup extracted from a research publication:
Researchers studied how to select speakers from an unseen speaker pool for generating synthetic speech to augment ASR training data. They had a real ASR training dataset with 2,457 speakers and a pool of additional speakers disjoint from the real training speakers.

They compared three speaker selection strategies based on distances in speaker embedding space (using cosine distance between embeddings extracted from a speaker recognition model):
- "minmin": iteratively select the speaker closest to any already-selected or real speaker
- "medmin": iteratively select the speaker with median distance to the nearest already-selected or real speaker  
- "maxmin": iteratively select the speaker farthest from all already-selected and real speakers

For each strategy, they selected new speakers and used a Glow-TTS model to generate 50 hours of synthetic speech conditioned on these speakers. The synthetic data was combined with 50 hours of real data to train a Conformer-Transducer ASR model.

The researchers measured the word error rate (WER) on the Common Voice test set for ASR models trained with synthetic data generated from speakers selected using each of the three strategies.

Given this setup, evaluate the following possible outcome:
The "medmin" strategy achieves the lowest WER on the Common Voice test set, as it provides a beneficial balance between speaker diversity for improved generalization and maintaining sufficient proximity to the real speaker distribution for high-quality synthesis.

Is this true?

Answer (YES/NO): YES